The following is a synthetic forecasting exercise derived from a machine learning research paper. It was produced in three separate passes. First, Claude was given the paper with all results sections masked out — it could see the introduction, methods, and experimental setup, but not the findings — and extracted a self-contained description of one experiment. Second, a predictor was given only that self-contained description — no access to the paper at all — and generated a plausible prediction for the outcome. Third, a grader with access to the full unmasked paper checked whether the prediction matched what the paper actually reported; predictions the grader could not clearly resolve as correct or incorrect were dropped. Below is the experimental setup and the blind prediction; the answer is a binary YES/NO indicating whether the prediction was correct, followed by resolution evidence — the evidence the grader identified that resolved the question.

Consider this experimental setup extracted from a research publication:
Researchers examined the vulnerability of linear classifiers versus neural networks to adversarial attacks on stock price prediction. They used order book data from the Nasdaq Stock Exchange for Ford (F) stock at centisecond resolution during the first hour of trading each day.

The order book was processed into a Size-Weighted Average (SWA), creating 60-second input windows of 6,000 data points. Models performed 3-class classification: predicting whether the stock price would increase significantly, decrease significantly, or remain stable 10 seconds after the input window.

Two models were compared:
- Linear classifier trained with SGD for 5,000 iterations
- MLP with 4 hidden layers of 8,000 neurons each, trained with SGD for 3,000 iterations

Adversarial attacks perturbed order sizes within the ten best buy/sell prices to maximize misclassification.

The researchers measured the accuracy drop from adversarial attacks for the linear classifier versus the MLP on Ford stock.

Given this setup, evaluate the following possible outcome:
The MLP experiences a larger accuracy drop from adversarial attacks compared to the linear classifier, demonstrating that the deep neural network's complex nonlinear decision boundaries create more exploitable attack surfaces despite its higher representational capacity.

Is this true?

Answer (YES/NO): YES